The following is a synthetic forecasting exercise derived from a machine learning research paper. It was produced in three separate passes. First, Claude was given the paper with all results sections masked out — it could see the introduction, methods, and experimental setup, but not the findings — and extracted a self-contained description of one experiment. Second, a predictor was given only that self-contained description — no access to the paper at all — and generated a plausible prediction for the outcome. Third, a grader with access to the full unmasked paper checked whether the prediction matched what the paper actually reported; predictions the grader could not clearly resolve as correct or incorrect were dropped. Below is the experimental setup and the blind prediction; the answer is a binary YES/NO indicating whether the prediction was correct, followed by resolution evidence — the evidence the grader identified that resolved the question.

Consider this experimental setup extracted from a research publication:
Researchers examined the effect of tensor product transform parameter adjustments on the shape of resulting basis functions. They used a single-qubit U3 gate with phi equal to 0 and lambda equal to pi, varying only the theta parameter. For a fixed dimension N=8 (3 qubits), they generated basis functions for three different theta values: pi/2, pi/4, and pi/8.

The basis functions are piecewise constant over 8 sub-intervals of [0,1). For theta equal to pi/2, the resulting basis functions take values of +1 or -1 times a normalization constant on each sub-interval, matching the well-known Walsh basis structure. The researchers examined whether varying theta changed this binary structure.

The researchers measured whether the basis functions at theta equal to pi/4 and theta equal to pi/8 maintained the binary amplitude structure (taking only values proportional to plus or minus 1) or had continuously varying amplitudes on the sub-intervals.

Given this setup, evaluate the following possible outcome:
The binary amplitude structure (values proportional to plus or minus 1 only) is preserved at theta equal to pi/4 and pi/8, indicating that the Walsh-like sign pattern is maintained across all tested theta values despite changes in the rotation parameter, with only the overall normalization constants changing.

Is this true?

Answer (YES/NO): NO